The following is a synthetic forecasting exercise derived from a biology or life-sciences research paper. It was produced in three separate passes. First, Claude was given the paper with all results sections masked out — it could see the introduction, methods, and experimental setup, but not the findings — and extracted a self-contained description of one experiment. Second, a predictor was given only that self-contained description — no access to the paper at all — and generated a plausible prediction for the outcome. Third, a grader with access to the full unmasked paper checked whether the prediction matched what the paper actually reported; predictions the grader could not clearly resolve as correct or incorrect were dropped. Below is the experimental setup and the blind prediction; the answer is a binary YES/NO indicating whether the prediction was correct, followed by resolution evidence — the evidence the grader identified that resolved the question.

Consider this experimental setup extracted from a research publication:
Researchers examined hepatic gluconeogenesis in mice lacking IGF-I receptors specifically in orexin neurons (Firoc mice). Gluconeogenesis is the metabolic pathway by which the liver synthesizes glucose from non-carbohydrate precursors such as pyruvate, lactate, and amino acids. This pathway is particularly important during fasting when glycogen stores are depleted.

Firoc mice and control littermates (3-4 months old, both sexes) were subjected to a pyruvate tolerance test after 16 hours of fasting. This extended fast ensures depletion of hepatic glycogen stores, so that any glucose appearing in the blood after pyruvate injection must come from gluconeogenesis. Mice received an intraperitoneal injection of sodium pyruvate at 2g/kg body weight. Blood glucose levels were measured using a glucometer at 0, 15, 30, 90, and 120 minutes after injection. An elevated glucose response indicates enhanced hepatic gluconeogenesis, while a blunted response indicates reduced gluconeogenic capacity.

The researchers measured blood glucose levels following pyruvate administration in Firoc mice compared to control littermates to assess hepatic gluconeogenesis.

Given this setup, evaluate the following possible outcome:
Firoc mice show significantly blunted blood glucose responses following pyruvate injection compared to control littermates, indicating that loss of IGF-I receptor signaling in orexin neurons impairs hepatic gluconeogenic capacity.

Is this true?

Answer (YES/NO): NO